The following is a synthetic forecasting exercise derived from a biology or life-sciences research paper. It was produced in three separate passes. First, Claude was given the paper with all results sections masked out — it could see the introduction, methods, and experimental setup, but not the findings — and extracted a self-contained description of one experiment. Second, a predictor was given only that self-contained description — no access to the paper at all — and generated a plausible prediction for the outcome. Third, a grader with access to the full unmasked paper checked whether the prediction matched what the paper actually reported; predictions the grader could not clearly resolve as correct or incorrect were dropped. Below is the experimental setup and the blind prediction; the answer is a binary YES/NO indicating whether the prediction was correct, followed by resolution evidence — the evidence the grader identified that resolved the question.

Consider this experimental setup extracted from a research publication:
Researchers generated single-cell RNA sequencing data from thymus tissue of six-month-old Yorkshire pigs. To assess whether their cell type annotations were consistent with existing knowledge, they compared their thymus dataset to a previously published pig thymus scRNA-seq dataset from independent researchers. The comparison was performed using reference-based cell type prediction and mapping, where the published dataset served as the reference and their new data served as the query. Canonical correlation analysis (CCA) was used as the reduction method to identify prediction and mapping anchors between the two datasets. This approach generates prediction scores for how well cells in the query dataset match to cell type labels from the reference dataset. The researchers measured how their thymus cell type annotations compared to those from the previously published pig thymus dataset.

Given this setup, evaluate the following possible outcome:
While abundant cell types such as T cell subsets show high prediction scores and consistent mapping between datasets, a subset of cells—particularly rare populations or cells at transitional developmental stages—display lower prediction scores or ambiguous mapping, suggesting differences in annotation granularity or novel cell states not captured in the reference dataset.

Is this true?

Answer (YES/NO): YES